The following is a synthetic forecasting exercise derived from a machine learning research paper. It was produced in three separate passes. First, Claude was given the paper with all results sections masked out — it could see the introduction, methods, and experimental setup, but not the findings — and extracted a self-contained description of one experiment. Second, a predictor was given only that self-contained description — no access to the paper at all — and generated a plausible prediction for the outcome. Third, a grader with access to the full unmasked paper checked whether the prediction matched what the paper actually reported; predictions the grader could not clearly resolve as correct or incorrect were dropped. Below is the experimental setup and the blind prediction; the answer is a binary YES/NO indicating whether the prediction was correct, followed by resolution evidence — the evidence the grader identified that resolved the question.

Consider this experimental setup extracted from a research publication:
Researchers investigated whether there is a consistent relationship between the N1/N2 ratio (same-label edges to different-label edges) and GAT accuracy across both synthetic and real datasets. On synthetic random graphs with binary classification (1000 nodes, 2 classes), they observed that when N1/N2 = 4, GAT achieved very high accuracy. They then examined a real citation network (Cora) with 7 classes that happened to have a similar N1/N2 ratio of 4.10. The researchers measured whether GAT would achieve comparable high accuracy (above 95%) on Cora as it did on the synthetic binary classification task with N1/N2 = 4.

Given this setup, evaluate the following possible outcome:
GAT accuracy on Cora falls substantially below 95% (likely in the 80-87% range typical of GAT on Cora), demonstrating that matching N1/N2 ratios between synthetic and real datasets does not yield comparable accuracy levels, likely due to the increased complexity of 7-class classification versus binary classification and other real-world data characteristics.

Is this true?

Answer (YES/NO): YES